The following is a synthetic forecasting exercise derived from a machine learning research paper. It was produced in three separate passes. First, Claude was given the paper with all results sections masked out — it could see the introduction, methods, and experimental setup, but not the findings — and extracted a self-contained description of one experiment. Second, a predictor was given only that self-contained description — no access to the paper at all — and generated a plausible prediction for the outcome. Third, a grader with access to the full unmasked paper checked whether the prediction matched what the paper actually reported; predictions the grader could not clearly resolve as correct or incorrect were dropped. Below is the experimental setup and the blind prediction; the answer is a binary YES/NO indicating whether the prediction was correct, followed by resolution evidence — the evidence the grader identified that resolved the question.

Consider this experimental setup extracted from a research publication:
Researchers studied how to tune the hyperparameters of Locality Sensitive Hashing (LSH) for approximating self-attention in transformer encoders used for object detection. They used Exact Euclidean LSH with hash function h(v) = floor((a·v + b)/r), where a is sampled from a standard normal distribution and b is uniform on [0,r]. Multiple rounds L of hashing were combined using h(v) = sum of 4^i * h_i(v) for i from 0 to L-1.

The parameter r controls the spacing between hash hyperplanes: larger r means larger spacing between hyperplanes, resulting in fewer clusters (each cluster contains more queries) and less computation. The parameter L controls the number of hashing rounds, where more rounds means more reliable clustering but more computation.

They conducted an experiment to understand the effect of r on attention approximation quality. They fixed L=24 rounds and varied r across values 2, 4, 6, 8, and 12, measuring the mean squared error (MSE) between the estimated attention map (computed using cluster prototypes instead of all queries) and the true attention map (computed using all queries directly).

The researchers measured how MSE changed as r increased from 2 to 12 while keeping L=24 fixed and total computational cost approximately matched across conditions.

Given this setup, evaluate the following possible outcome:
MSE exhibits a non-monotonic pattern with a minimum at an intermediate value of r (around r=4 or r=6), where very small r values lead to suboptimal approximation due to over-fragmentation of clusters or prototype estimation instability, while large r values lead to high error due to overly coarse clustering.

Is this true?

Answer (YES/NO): NO